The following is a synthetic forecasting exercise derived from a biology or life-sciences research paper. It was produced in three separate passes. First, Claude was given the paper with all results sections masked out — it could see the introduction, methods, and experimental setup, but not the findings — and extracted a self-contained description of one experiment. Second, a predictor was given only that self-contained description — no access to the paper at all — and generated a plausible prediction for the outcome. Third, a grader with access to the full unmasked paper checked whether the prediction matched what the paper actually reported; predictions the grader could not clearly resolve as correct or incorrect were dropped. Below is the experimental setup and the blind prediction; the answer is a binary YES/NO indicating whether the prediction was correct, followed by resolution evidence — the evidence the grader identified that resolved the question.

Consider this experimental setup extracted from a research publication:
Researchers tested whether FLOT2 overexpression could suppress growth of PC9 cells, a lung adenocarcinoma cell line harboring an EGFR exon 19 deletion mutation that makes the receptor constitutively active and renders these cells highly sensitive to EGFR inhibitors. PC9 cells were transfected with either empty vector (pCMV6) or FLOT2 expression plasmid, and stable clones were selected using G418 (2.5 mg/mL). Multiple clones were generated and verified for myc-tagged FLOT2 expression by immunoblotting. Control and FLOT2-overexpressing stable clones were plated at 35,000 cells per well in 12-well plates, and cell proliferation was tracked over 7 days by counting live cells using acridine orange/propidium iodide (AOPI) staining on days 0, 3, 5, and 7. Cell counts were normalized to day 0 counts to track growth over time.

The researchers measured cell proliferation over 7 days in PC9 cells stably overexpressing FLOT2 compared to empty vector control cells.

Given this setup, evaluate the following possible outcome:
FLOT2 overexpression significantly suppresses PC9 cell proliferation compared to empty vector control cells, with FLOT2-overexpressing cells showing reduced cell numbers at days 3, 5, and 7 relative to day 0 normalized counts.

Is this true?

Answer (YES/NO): NO